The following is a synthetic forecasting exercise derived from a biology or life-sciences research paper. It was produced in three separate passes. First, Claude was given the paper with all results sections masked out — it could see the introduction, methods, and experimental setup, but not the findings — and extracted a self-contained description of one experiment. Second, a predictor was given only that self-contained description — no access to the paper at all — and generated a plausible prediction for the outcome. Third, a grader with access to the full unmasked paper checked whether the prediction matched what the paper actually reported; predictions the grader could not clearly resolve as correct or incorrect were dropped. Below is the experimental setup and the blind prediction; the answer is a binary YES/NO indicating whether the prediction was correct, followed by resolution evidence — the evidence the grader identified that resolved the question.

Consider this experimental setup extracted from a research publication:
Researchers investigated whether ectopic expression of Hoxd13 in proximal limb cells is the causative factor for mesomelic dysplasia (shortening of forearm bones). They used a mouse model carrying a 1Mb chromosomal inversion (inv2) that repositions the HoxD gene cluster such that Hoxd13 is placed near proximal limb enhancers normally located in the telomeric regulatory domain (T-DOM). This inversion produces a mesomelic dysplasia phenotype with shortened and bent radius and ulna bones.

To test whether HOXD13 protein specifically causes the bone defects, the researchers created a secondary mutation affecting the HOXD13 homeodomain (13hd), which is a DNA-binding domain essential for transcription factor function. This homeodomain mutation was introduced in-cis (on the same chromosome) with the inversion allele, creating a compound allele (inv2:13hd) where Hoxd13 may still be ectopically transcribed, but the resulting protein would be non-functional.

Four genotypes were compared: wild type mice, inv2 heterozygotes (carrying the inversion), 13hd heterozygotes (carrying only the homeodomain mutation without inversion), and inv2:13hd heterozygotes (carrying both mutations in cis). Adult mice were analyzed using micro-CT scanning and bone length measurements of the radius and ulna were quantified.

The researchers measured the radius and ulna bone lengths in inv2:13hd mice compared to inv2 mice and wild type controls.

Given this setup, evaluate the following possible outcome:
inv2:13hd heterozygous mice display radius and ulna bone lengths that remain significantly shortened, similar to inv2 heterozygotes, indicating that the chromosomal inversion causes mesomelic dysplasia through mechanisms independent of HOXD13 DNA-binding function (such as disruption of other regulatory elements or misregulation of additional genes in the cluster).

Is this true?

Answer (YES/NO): NO